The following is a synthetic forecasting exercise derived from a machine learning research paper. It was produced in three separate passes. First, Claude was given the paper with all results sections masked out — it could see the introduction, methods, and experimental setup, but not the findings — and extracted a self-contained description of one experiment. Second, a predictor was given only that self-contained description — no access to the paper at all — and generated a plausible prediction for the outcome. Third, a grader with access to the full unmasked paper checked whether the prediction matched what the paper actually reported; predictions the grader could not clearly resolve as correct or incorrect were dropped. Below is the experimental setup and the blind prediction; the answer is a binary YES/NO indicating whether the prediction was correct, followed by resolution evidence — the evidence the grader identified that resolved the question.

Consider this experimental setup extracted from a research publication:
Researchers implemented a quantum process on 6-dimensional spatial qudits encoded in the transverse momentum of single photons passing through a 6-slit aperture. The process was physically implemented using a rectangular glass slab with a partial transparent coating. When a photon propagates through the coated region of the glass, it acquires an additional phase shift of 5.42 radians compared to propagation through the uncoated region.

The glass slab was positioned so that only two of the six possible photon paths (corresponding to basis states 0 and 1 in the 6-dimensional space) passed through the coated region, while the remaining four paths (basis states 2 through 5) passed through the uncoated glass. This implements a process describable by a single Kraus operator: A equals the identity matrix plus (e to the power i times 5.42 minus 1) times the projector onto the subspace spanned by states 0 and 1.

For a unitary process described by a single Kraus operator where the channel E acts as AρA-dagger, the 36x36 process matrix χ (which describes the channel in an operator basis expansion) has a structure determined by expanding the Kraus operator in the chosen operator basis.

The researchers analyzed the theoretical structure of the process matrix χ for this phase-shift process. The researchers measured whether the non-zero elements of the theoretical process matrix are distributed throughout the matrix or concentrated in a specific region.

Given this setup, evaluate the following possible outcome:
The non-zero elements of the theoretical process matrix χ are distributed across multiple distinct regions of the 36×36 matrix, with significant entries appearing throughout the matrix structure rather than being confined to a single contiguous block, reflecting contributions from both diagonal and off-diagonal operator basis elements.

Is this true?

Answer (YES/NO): NO